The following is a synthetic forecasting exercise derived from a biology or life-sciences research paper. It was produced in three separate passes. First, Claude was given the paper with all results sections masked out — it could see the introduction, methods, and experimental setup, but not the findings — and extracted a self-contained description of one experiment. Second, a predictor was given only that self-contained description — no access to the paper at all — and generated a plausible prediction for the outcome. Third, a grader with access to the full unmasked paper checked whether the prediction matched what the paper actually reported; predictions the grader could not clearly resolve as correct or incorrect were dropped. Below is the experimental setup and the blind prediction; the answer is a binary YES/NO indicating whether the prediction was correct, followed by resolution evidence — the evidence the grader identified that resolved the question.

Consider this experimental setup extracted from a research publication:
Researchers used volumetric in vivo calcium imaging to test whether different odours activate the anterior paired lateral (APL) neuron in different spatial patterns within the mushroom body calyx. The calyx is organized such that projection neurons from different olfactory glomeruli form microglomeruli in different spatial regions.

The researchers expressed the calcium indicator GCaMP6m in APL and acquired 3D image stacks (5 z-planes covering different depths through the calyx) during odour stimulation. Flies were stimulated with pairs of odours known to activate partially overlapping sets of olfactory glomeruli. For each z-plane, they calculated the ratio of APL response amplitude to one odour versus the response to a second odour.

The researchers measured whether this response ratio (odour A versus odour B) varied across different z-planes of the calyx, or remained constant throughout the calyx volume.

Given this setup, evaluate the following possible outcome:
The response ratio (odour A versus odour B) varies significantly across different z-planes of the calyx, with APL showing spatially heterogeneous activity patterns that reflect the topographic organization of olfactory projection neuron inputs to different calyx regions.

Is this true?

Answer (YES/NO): YES